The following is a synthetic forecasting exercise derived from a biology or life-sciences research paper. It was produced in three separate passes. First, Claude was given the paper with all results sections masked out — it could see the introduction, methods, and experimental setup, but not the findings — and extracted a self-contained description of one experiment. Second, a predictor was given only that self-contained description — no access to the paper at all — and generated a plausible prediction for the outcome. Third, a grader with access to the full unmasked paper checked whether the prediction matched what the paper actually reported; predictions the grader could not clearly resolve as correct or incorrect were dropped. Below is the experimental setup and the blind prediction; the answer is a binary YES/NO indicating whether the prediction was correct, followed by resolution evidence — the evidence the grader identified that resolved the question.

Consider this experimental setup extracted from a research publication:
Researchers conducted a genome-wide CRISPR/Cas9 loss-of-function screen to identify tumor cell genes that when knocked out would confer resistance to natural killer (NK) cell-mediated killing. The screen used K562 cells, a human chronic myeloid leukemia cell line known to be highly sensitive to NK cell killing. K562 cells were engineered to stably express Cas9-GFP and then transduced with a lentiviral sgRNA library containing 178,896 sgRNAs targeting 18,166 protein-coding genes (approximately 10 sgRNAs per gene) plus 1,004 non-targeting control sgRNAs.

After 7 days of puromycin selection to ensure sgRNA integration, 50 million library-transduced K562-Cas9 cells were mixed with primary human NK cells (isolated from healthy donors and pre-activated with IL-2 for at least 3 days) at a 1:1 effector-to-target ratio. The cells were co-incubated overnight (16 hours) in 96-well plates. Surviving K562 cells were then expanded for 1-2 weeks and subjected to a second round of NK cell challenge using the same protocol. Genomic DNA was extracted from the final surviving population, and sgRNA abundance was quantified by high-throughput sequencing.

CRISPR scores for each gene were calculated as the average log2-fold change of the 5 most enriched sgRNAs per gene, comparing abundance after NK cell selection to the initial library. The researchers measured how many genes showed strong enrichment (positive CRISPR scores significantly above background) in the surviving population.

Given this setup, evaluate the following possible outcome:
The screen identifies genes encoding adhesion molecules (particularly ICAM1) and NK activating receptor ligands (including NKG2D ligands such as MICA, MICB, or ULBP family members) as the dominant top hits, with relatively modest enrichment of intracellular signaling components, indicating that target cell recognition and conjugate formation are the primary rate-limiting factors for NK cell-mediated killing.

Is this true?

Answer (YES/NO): NO